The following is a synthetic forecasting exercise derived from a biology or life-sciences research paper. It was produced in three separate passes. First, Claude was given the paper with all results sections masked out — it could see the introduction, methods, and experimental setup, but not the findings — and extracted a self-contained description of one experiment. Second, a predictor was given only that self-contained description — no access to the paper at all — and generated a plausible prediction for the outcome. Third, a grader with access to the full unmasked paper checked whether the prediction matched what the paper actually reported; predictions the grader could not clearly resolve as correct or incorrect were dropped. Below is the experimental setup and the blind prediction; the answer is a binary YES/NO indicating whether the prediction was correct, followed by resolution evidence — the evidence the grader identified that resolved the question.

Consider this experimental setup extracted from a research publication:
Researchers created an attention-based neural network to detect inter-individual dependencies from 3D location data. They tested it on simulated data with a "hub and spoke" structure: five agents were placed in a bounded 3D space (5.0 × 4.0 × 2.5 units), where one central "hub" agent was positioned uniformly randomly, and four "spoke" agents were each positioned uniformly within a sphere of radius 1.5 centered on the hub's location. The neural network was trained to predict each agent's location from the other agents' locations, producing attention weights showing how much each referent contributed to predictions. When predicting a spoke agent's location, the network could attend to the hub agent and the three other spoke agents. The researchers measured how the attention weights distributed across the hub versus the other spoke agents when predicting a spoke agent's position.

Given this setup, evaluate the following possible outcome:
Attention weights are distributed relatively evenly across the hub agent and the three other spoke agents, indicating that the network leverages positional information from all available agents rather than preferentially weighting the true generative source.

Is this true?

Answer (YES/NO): NO